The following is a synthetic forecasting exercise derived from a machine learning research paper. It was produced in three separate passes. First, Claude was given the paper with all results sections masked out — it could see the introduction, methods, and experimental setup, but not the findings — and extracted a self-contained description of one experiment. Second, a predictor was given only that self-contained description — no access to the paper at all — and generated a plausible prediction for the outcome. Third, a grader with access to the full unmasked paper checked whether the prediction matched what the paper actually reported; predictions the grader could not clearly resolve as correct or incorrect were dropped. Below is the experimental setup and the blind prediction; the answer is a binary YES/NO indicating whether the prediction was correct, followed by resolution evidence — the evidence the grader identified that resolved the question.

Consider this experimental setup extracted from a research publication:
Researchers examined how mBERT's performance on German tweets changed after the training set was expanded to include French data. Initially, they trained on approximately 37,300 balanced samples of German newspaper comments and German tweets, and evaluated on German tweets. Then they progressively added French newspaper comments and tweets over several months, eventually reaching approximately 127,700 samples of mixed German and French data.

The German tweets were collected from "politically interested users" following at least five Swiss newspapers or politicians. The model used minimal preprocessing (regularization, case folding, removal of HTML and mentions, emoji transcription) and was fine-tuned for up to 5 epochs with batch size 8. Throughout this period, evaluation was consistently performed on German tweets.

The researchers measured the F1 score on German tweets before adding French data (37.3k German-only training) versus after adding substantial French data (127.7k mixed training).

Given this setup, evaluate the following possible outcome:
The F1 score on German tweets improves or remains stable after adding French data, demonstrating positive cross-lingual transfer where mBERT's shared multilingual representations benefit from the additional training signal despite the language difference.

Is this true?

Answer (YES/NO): YES